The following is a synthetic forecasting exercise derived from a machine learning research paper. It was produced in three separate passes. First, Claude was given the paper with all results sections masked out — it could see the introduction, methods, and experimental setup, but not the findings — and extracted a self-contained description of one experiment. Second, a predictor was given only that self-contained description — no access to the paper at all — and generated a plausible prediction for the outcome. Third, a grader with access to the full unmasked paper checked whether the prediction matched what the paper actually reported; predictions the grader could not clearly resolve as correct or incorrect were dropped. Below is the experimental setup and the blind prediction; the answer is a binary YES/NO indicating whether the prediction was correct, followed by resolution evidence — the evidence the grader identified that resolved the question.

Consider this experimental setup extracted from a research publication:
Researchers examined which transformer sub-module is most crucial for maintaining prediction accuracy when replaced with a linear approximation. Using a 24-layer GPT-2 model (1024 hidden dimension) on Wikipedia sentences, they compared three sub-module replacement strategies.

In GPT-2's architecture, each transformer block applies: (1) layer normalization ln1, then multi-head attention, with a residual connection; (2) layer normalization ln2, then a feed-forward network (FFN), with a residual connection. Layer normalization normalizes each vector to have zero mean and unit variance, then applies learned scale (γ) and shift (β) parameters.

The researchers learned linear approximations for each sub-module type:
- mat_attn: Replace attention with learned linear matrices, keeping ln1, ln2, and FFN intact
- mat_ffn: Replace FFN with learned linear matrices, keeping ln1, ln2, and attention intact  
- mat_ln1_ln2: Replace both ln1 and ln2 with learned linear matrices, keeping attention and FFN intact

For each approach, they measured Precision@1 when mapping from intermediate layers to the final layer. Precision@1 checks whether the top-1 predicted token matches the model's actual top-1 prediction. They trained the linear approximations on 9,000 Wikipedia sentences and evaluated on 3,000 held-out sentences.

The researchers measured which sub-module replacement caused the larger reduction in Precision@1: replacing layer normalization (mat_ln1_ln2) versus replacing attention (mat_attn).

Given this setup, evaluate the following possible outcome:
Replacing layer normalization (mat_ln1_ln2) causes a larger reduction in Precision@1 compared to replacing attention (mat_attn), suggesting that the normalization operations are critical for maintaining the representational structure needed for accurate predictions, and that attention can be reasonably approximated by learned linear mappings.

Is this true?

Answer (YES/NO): YES